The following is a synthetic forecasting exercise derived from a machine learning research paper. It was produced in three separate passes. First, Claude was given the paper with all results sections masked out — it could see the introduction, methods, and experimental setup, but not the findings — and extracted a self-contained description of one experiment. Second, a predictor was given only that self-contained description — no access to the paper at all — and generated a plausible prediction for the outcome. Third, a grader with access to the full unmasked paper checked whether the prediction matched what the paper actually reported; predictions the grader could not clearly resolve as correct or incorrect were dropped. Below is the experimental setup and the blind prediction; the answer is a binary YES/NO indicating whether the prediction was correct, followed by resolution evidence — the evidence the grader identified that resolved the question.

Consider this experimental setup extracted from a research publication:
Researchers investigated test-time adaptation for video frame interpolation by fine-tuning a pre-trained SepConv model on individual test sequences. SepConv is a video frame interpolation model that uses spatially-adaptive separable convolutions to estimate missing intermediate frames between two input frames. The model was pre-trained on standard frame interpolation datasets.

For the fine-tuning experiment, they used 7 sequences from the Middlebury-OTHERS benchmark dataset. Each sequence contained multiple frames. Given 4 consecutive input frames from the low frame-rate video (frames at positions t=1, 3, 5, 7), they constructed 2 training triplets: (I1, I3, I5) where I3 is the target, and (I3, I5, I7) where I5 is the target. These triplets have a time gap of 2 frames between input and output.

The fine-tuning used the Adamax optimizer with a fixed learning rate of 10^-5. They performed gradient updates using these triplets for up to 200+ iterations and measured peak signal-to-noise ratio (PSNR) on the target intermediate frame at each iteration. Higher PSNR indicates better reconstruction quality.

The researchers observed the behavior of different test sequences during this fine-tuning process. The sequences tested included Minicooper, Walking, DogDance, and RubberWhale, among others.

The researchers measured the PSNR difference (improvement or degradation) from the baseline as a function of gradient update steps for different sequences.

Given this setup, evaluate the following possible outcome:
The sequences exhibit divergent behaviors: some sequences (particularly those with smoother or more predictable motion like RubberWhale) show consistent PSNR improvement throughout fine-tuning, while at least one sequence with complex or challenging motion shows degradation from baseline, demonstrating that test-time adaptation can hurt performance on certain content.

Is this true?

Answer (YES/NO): NO